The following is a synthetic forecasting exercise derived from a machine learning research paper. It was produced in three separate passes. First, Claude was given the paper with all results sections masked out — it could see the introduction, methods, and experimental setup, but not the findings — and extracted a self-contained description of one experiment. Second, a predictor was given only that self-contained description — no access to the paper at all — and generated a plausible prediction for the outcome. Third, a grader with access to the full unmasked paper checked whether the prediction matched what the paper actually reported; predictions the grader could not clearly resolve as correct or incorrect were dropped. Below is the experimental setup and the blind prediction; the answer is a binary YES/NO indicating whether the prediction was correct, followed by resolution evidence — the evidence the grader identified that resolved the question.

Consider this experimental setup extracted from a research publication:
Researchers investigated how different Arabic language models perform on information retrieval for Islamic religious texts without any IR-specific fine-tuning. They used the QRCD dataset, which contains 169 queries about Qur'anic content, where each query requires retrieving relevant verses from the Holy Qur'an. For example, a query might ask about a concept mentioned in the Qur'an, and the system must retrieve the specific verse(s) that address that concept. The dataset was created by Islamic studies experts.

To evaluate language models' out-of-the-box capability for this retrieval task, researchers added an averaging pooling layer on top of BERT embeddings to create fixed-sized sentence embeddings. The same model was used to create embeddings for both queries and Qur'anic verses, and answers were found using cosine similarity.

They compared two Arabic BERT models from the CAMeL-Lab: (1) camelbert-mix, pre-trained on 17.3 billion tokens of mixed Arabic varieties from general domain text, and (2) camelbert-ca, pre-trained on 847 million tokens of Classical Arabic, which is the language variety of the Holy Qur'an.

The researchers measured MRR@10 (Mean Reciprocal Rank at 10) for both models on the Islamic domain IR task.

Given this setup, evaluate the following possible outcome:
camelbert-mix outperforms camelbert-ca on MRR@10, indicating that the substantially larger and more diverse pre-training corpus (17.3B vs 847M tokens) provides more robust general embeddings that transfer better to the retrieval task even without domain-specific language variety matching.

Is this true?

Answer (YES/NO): NO